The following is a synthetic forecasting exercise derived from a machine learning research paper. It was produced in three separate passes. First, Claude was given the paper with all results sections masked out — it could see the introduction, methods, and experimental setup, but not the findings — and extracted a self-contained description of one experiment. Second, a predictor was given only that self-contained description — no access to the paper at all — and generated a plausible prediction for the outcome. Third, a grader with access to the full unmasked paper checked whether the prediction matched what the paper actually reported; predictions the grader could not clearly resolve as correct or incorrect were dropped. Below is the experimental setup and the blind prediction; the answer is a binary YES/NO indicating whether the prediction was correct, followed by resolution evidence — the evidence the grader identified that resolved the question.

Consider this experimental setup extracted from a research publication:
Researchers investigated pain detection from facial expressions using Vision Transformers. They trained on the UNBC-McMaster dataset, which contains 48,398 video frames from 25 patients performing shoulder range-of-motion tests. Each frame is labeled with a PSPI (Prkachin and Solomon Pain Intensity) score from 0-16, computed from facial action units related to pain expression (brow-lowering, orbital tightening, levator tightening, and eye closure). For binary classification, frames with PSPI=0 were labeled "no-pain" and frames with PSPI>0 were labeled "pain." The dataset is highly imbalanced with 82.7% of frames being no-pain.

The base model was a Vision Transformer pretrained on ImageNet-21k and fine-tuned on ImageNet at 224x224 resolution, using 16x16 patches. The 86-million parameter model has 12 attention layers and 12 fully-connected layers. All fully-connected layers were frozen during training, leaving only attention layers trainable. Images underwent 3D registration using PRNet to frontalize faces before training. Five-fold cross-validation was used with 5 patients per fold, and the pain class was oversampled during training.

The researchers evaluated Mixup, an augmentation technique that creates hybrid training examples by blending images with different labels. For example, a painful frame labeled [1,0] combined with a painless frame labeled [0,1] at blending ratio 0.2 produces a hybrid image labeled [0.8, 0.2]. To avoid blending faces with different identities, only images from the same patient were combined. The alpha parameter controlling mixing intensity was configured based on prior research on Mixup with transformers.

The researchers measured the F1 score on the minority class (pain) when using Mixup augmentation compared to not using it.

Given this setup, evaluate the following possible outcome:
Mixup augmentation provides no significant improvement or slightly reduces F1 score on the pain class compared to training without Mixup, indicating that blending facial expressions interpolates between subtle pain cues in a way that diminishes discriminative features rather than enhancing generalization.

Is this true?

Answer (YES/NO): YES